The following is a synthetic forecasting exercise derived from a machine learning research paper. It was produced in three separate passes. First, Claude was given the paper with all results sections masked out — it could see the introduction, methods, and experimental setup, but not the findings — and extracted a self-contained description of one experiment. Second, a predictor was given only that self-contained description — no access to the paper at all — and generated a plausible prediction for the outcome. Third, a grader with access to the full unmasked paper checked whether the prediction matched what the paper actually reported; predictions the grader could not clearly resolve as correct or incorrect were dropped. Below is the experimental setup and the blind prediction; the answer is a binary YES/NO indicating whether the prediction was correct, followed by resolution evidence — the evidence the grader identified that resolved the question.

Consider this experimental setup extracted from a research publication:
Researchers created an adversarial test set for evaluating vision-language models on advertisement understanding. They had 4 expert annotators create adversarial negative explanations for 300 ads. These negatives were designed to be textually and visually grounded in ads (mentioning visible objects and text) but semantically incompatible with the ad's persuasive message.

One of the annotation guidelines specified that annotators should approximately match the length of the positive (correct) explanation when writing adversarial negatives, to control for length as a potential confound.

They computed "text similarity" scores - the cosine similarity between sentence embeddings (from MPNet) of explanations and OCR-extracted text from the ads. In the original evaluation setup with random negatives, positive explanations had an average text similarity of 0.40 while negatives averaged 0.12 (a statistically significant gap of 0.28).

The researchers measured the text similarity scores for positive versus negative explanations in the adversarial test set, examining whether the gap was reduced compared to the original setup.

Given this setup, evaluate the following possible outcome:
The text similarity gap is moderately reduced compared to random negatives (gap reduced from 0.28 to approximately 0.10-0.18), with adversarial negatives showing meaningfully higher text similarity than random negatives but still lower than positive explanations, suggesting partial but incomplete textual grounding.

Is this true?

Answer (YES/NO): NO